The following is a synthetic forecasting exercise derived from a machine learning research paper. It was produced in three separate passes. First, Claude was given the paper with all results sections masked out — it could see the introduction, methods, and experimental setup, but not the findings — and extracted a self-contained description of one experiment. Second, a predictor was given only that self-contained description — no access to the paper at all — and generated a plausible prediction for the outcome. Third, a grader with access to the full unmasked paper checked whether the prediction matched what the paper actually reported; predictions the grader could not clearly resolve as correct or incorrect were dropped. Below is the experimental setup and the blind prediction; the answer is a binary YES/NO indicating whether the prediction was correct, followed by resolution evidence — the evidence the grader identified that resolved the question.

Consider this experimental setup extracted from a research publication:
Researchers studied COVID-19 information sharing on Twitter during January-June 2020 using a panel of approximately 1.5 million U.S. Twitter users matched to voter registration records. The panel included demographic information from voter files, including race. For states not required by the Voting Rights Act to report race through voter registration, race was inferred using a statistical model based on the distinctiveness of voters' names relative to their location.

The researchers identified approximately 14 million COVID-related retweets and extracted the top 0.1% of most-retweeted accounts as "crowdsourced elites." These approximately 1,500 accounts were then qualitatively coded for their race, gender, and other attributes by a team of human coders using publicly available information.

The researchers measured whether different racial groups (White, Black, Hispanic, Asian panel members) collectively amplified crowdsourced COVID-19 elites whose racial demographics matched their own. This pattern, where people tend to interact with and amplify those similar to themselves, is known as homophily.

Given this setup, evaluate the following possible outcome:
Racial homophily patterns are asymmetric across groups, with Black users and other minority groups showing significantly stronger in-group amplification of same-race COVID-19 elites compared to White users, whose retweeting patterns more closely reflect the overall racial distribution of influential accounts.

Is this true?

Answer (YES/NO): YES